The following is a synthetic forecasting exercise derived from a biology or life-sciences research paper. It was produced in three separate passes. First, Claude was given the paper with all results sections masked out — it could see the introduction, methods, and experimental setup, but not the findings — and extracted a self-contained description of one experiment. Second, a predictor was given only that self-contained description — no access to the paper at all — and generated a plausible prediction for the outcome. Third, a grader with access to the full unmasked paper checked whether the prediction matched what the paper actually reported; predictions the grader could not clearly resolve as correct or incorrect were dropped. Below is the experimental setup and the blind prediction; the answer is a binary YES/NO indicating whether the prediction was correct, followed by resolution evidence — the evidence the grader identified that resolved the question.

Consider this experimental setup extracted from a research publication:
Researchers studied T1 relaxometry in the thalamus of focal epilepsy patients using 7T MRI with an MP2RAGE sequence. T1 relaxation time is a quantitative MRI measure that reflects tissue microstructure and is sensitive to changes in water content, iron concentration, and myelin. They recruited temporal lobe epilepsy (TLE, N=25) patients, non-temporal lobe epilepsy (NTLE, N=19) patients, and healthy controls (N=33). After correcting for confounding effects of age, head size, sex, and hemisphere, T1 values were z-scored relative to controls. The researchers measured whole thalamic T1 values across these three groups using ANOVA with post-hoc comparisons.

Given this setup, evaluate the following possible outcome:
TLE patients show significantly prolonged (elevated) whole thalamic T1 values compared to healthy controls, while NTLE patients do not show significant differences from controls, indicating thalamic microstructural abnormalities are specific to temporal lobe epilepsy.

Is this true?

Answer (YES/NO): NO